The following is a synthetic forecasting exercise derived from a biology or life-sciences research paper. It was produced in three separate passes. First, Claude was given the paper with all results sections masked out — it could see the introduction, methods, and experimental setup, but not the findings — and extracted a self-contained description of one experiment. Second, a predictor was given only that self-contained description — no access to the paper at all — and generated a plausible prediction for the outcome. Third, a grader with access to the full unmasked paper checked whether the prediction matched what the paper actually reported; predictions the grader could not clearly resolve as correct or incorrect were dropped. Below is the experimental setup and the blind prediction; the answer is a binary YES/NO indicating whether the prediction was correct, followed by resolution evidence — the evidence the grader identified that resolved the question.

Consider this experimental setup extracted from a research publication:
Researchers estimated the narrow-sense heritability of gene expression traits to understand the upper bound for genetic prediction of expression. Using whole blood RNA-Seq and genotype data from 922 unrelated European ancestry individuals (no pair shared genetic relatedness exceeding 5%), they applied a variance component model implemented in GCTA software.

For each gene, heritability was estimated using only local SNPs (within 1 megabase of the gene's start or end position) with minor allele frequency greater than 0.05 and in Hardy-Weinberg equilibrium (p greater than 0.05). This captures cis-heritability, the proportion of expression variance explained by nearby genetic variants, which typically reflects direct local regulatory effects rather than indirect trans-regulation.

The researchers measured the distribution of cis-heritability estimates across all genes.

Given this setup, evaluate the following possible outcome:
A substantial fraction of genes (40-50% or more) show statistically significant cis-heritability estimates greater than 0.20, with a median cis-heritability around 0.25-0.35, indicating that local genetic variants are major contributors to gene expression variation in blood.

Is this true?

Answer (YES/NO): NO